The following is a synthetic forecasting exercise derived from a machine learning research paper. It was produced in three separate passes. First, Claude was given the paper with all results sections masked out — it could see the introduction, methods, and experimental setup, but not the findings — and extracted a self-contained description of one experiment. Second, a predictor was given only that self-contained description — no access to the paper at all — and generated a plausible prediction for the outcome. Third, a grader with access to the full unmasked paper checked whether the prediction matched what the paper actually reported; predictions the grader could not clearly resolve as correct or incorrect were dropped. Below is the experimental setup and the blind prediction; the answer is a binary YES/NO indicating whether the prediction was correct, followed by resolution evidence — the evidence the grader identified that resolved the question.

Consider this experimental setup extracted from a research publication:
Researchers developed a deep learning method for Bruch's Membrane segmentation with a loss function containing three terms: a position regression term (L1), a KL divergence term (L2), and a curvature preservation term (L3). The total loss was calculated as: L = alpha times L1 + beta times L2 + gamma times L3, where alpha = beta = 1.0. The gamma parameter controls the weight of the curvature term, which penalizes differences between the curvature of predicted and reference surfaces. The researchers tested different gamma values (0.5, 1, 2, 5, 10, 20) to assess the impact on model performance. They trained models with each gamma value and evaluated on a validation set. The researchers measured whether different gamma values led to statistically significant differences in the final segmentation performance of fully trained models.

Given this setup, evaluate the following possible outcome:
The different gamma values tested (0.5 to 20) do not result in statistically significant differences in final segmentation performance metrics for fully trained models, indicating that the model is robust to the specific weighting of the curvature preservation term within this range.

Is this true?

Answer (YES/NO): YES